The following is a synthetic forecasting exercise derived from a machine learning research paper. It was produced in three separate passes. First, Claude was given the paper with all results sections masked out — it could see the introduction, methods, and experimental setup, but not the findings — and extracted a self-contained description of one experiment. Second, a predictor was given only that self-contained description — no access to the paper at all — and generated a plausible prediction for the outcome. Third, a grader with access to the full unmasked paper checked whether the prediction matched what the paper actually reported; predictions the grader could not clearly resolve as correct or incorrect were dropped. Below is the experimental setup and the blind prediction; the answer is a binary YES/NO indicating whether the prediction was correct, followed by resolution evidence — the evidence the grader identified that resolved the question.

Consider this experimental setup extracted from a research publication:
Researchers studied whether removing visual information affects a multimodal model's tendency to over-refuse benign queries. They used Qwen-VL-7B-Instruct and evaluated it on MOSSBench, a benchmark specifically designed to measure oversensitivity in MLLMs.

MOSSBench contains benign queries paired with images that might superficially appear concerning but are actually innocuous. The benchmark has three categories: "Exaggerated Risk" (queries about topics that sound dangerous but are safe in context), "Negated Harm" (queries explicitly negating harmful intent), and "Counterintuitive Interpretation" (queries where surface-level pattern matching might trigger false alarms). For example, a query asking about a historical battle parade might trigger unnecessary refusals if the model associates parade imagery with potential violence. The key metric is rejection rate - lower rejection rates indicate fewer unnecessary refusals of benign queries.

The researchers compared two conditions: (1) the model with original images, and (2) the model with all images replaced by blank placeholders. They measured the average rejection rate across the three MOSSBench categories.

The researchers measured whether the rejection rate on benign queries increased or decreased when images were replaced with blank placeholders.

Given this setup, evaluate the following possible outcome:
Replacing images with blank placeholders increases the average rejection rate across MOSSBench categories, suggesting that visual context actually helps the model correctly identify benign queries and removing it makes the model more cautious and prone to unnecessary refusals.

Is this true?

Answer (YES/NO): NO